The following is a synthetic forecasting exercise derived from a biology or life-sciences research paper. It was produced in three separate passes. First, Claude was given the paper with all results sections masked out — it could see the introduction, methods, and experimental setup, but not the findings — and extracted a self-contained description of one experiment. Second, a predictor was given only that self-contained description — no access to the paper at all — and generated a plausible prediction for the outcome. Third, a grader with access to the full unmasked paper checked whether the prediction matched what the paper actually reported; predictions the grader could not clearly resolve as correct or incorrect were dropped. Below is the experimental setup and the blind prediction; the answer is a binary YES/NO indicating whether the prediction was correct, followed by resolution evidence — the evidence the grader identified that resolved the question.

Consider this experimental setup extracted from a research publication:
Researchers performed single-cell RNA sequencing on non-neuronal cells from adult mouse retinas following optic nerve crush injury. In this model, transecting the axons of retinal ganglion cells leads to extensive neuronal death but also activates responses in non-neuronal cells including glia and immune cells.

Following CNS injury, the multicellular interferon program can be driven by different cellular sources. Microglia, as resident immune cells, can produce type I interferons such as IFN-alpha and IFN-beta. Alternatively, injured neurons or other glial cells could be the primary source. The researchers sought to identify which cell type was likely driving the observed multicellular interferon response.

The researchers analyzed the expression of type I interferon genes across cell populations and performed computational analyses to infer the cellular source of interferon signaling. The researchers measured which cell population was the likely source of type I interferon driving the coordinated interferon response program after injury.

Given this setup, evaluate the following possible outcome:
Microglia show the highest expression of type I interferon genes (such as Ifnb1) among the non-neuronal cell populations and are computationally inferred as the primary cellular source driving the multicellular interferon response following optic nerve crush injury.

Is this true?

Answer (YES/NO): YES